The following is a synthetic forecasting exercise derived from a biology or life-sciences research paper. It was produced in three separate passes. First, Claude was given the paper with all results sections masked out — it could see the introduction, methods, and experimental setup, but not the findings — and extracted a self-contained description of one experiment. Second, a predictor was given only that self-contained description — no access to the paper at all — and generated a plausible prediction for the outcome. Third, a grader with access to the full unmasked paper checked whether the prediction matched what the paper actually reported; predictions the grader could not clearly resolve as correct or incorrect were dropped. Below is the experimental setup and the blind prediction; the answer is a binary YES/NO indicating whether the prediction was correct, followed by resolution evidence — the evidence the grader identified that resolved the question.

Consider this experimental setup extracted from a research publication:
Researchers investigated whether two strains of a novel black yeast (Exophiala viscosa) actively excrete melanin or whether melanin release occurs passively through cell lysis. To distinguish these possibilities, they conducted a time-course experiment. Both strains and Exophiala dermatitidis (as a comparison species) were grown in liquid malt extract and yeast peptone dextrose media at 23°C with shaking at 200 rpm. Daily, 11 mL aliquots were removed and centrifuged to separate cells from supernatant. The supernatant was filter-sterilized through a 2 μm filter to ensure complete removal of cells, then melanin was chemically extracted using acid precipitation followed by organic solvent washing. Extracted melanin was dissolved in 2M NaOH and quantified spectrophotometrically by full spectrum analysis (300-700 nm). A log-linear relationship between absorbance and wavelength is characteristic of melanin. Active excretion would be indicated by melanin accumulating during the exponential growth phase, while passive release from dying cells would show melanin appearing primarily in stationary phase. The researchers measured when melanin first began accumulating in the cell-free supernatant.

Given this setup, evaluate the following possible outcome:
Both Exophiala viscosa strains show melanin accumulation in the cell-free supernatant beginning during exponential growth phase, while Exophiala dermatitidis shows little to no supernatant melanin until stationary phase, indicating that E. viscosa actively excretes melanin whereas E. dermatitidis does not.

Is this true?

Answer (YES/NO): NO